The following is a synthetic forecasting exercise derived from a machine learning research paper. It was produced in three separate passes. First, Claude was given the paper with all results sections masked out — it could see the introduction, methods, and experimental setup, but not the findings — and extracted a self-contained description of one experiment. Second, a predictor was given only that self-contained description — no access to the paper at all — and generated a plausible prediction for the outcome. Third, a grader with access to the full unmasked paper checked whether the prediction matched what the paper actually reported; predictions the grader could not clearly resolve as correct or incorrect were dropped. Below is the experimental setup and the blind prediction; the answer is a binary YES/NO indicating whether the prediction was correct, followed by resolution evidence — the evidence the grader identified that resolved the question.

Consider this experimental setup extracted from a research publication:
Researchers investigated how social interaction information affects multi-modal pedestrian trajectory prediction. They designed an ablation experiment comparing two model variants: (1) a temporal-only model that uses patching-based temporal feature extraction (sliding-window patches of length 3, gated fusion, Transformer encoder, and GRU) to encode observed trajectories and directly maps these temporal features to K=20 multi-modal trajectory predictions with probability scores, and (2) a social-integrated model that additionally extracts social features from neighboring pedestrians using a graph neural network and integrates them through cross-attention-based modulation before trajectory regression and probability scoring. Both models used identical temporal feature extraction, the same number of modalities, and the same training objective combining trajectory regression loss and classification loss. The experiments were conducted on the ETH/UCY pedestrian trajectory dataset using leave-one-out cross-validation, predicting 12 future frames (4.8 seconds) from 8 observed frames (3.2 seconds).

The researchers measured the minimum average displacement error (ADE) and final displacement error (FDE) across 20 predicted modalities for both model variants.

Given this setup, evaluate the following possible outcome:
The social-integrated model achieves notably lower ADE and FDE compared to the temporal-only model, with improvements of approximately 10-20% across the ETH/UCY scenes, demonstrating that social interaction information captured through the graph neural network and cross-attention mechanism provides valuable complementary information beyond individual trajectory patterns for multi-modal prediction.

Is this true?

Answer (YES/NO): NO